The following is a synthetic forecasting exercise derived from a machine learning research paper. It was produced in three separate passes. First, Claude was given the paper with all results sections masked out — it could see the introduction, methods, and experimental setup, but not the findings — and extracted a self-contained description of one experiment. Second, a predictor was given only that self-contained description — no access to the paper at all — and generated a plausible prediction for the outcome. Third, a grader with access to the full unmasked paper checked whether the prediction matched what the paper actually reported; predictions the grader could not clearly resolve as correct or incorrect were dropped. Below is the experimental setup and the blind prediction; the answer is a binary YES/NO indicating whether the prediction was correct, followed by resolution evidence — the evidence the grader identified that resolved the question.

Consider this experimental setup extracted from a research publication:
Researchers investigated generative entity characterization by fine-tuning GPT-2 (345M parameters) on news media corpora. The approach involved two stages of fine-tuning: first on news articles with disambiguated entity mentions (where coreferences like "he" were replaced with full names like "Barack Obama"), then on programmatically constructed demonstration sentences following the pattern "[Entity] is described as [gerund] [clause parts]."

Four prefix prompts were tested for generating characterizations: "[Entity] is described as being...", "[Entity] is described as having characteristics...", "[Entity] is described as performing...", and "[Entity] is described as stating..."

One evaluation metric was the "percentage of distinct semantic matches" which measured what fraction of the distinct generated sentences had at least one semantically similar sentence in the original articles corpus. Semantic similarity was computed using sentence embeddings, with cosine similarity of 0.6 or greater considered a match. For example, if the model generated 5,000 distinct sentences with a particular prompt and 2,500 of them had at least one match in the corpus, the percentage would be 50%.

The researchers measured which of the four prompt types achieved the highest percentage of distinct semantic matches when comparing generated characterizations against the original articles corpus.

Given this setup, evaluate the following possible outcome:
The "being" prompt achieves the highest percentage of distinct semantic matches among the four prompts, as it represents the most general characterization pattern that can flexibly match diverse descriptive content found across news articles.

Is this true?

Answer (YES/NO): NO